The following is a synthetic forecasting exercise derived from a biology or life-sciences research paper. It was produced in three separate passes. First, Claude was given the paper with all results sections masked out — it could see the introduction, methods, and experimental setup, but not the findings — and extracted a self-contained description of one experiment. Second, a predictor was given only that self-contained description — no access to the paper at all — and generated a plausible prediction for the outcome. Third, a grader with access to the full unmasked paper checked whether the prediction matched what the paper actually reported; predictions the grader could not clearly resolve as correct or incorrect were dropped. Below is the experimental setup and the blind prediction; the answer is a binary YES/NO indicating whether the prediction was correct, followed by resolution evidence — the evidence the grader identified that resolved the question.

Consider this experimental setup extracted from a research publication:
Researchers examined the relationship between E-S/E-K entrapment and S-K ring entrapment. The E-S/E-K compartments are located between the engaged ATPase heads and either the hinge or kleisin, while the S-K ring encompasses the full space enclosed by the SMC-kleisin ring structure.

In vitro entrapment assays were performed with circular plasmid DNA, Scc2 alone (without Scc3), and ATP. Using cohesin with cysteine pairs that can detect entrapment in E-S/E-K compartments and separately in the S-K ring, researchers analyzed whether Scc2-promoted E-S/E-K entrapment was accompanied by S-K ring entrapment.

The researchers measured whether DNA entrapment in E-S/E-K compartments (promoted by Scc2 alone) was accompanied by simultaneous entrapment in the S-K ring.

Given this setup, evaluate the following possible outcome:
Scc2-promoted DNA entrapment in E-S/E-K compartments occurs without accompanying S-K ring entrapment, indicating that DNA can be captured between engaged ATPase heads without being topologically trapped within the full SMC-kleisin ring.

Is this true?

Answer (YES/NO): YES